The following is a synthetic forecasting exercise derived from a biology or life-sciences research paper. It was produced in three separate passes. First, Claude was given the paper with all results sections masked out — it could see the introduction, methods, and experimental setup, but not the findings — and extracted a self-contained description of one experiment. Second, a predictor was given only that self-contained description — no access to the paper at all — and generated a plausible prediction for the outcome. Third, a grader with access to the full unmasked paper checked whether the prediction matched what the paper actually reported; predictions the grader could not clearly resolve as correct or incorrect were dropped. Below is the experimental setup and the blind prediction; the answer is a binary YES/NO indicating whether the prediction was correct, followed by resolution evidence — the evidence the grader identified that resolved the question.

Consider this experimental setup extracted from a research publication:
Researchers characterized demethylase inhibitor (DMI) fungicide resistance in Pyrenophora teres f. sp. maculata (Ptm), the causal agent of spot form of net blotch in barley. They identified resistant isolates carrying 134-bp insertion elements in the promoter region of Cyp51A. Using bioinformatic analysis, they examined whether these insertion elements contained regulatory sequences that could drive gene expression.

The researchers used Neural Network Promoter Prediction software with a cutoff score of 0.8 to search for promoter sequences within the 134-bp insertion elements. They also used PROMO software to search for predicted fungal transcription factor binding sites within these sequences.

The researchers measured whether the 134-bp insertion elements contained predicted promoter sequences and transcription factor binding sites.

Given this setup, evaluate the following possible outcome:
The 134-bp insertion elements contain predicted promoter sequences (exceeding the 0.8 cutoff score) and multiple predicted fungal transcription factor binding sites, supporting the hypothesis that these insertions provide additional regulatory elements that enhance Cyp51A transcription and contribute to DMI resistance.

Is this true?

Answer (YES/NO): YES